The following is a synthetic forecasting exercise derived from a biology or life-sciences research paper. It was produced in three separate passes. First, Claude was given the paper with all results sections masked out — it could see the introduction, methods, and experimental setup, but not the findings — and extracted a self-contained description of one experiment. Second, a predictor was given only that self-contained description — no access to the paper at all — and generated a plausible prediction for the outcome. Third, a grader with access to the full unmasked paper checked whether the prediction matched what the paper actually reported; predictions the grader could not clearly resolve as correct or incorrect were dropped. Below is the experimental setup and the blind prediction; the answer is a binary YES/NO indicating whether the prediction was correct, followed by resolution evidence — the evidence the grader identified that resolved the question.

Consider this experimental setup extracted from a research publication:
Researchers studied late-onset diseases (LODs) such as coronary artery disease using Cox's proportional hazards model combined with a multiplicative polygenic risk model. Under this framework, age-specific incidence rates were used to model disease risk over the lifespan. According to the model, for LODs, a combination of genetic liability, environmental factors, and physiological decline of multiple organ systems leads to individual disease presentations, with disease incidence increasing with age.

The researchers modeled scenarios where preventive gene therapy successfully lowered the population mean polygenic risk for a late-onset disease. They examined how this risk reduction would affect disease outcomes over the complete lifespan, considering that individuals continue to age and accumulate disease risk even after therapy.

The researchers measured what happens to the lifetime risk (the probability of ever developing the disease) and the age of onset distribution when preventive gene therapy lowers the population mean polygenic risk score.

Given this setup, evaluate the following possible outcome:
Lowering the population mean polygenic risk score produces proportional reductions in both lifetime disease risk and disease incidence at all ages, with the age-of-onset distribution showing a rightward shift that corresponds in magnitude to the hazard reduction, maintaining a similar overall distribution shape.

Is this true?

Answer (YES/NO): NO